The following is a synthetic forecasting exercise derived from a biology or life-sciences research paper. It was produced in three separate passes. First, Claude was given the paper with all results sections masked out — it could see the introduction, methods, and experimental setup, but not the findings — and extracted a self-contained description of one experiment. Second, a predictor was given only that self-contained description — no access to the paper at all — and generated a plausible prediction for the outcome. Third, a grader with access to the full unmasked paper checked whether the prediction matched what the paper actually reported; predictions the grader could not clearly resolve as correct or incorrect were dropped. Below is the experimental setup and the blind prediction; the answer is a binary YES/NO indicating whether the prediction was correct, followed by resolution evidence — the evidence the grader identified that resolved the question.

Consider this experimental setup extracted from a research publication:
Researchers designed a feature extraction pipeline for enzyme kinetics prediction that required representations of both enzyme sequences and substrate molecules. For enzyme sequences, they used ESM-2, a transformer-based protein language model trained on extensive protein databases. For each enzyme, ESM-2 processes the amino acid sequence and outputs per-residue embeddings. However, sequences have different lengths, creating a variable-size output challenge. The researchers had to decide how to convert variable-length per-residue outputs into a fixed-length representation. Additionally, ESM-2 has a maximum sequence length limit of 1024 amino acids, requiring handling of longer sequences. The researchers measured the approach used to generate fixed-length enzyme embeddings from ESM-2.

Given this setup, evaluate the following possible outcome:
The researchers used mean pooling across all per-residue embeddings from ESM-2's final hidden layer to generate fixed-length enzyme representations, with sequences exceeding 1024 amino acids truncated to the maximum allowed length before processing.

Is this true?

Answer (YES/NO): NO